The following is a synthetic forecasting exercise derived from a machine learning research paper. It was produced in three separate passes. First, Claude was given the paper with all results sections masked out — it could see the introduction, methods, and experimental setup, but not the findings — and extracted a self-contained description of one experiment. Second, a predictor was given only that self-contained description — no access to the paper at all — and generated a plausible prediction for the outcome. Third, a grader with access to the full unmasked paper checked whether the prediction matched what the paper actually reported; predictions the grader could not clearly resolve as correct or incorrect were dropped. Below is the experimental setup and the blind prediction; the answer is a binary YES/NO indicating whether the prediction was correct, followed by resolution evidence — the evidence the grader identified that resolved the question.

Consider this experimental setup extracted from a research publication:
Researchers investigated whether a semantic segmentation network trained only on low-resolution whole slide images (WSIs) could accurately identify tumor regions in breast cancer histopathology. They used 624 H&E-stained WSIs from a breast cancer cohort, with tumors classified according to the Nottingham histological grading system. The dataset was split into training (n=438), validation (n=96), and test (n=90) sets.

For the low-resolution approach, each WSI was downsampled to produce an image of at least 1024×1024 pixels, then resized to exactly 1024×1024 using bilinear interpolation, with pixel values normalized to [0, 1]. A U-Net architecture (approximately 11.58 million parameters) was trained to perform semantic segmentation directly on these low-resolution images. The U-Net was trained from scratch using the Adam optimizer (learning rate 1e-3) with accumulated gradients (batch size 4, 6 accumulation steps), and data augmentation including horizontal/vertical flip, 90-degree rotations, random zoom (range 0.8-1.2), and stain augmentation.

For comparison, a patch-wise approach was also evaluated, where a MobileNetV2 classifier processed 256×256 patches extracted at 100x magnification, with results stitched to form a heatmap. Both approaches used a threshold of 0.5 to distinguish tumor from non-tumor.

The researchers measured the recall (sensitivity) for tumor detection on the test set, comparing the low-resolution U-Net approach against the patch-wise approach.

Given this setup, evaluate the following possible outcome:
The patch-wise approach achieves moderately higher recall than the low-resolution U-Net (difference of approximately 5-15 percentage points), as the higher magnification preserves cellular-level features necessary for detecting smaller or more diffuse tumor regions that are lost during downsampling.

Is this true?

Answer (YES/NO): NO